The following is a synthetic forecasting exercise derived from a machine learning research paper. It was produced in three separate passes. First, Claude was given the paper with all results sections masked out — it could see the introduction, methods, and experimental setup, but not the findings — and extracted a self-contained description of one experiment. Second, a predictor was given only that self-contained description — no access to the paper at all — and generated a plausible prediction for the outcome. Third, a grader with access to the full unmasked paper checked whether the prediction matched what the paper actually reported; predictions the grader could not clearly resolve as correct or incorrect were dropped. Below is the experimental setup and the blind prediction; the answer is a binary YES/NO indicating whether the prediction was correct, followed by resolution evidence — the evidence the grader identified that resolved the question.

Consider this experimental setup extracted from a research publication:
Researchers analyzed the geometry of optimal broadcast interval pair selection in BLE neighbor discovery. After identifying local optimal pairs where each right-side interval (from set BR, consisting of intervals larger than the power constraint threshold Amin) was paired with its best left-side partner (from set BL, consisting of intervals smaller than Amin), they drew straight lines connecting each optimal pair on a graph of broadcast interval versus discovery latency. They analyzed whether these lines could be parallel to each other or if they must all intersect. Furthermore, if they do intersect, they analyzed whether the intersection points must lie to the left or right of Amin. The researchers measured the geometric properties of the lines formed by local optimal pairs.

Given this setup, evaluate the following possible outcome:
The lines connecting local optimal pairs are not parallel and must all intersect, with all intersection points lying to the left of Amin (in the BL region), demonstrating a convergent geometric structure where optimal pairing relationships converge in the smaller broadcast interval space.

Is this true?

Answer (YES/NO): YES